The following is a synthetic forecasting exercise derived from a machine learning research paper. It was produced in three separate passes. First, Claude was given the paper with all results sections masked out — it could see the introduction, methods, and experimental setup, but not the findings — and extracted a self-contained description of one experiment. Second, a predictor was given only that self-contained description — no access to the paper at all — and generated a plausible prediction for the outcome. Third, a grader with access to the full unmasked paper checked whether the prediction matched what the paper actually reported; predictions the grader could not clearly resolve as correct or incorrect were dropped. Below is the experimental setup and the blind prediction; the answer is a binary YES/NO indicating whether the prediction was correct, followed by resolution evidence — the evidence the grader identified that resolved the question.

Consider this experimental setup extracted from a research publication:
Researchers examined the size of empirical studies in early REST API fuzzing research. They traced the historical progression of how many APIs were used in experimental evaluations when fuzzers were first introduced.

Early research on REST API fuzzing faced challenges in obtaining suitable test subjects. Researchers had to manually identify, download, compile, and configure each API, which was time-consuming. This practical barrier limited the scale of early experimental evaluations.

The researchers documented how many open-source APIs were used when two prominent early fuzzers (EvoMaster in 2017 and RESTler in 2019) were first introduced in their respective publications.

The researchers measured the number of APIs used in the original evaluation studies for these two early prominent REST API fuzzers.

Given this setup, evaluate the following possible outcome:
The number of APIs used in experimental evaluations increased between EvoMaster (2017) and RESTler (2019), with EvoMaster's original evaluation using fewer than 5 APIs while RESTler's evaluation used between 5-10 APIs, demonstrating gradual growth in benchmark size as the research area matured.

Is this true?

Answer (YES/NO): NO